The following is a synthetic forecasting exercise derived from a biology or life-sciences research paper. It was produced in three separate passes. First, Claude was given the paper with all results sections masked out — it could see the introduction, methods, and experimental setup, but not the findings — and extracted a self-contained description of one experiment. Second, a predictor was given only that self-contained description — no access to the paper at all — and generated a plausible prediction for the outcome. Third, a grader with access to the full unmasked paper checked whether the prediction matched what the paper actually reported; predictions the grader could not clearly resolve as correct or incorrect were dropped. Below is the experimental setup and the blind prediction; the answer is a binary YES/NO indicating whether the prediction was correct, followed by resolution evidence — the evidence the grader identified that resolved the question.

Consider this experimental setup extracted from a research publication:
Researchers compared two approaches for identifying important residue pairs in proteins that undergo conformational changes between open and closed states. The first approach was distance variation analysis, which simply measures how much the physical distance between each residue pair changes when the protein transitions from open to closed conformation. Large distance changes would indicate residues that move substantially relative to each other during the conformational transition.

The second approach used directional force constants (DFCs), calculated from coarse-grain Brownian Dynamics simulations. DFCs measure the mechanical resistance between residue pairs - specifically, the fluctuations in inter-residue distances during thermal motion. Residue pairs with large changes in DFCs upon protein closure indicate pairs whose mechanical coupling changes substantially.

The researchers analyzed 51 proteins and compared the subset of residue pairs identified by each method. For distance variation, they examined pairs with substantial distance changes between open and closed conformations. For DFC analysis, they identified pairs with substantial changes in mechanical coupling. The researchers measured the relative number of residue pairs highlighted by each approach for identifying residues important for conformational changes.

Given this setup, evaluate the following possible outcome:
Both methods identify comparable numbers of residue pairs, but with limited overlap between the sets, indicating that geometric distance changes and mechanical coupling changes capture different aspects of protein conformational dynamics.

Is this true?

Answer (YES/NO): NO